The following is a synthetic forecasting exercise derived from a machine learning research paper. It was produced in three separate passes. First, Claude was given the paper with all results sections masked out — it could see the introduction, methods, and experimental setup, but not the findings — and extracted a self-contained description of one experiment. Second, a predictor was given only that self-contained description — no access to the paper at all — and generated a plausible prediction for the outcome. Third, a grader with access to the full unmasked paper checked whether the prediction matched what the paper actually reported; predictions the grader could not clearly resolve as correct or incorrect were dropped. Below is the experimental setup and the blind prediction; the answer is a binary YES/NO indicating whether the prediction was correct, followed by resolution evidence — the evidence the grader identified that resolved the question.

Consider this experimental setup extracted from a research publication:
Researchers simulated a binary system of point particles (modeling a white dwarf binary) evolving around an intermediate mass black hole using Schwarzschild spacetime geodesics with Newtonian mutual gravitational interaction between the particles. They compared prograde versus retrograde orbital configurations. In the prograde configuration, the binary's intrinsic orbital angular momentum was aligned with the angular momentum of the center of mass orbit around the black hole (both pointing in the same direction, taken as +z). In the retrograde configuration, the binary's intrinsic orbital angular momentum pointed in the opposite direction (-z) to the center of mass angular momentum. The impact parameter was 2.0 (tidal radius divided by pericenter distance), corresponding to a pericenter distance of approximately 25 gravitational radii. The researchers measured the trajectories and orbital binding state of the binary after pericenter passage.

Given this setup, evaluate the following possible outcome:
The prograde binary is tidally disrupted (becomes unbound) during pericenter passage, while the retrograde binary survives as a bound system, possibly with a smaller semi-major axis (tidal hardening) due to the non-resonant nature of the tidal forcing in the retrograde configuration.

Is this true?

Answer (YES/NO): YES